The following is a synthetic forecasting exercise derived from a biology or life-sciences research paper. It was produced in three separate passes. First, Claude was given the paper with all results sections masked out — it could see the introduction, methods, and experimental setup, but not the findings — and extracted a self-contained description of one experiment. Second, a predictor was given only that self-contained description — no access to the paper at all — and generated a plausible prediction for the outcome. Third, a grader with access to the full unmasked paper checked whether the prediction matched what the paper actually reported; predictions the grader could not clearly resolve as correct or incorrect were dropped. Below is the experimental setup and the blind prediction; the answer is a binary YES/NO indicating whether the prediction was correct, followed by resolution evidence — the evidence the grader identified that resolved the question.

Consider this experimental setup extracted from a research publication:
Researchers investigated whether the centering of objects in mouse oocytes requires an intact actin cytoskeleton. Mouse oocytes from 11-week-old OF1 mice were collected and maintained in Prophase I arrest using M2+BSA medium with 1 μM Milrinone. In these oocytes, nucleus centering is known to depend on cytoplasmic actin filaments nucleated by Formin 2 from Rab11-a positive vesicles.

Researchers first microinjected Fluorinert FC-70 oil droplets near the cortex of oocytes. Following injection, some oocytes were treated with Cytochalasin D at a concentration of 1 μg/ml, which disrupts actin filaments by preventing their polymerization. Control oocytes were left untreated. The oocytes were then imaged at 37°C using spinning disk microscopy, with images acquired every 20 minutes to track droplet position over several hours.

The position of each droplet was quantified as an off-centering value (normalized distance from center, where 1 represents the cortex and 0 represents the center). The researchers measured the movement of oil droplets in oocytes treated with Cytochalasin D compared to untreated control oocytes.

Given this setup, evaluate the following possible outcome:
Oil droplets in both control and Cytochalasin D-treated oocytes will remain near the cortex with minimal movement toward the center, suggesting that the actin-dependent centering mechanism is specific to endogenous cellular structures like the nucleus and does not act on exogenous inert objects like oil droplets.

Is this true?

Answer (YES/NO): NO